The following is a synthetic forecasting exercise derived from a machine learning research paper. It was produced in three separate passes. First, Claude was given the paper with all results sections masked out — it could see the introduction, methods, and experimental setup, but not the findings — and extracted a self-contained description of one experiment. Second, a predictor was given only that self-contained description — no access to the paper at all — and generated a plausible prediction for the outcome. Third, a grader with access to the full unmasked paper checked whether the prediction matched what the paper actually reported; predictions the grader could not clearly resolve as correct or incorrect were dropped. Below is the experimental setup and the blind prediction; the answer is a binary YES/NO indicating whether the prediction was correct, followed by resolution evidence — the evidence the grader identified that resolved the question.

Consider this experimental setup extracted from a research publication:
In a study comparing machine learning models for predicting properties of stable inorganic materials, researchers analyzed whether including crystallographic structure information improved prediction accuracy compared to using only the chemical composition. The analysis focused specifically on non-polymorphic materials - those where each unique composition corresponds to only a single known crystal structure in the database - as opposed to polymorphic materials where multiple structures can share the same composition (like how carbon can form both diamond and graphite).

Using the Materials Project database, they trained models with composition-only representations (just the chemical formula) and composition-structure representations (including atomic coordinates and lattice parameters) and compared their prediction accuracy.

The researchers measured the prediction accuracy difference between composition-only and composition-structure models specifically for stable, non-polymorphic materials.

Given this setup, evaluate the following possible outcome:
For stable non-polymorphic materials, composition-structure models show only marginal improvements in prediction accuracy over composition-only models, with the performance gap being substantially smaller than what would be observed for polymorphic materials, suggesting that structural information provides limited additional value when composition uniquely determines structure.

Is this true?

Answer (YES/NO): YES